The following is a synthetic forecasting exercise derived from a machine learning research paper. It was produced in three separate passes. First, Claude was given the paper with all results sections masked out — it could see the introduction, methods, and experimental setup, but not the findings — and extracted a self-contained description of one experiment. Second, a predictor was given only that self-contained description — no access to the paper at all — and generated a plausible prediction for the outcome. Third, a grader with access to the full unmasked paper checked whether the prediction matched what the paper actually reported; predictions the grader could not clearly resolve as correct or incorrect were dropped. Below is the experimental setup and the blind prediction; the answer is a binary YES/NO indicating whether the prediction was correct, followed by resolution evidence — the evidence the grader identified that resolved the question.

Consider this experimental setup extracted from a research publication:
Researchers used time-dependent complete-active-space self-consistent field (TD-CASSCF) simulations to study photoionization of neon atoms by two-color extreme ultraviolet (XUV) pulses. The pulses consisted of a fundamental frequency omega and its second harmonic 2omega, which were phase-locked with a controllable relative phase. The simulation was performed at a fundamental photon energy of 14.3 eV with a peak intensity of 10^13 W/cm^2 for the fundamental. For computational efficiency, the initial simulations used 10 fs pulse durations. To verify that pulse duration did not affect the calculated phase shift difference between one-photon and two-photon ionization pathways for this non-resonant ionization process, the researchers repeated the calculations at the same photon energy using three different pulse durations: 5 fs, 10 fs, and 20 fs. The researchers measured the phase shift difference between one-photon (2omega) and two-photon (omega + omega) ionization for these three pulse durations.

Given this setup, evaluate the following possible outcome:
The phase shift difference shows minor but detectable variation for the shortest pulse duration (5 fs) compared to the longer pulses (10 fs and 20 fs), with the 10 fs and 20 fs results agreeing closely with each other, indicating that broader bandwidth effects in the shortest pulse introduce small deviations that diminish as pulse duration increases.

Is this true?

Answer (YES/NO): NO